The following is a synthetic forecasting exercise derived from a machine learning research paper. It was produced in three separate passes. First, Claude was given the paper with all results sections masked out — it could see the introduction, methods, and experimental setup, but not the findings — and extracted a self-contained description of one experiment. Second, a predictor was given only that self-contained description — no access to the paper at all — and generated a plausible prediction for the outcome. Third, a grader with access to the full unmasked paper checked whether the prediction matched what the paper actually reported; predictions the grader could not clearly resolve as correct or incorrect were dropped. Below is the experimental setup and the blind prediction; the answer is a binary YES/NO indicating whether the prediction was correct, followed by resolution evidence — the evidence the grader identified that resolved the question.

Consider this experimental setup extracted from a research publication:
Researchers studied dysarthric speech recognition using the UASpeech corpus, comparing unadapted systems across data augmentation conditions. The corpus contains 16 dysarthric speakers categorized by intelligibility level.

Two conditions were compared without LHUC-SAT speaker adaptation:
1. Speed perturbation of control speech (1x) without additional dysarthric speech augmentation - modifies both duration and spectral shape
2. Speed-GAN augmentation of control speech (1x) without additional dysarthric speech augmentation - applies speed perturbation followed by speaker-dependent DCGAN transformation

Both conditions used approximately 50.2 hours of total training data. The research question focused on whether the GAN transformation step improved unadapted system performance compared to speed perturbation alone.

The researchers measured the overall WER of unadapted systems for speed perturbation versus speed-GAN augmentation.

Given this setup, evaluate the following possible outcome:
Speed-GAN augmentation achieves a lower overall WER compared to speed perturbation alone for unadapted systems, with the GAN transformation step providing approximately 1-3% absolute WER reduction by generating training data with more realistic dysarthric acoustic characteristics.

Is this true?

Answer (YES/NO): NO